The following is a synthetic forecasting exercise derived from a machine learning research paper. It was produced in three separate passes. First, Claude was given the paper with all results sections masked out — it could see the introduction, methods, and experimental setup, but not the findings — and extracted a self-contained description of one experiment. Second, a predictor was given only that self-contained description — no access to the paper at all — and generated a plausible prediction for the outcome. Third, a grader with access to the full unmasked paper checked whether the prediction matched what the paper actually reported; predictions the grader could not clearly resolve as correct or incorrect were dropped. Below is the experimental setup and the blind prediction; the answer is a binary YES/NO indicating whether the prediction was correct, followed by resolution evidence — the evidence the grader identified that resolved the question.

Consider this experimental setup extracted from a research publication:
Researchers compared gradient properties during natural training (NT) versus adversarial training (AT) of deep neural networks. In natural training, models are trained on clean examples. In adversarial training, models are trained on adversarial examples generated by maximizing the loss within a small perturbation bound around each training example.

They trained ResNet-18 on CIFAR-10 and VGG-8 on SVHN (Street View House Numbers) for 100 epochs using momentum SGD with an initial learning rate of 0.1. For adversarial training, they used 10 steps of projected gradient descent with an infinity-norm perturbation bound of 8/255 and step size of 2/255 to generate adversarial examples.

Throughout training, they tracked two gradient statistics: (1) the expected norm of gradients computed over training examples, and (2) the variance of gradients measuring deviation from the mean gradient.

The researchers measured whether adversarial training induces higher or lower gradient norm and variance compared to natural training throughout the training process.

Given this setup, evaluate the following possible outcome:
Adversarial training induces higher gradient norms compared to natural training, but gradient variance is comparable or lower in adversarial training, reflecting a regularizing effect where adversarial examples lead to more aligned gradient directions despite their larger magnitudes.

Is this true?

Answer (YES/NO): NO